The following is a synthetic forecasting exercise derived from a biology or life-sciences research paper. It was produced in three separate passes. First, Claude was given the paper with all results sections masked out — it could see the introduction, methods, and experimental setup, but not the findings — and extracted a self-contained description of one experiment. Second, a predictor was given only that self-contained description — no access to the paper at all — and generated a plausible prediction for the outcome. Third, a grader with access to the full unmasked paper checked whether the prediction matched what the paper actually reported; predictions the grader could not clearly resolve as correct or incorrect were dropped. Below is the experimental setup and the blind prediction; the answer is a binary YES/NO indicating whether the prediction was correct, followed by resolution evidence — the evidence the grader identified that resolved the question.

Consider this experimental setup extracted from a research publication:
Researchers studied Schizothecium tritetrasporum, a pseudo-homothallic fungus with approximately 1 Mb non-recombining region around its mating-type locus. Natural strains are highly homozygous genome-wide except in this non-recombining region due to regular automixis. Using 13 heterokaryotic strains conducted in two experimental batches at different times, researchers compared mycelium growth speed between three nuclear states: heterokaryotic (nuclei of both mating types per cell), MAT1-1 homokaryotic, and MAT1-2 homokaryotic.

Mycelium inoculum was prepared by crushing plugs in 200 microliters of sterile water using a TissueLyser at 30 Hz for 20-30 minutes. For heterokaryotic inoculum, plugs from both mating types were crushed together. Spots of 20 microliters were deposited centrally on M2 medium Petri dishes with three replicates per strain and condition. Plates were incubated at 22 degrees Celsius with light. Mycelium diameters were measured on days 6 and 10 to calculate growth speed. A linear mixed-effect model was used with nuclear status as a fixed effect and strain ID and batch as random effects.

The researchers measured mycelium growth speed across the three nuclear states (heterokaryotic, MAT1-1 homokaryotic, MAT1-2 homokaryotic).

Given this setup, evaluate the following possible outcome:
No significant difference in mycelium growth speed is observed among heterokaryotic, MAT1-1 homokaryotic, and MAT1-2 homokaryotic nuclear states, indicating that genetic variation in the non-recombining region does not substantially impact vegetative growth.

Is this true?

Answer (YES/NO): NO